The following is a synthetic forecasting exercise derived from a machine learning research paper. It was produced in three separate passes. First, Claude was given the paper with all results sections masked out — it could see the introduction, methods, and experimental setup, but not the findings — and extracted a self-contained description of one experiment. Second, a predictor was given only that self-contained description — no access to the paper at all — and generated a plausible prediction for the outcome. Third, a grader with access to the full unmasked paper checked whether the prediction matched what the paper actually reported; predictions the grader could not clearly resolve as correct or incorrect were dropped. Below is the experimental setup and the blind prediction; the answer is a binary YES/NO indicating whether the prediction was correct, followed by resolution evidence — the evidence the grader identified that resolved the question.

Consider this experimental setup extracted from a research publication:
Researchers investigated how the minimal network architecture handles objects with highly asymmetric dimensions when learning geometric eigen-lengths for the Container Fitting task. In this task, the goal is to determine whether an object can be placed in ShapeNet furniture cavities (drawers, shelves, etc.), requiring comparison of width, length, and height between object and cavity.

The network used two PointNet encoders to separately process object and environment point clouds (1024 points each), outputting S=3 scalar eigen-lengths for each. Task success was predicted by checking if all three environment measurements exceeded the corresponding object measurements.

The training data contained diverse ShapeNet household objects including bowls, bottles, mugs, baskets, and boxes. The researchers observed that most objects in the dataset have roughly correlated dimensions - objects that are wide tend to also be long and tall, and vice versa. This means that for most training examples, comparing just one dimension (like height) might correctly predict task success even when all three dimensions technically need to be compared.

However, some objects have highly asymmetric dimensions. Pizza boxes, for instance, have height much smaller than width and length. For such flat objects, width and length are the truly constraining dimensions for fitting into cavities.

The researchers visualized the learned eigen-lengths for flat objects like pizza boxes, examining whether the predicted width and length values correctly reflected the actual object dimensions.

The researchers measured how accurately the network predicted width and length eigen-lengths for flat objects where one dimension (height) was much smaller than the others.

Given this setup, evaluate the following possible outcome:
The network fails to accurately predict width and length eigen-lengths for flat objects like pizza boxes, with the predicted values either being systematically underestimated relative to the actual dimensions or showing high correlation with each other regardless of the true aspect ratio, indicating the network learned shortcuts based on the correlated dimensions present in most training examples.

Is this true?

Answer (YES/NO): YES